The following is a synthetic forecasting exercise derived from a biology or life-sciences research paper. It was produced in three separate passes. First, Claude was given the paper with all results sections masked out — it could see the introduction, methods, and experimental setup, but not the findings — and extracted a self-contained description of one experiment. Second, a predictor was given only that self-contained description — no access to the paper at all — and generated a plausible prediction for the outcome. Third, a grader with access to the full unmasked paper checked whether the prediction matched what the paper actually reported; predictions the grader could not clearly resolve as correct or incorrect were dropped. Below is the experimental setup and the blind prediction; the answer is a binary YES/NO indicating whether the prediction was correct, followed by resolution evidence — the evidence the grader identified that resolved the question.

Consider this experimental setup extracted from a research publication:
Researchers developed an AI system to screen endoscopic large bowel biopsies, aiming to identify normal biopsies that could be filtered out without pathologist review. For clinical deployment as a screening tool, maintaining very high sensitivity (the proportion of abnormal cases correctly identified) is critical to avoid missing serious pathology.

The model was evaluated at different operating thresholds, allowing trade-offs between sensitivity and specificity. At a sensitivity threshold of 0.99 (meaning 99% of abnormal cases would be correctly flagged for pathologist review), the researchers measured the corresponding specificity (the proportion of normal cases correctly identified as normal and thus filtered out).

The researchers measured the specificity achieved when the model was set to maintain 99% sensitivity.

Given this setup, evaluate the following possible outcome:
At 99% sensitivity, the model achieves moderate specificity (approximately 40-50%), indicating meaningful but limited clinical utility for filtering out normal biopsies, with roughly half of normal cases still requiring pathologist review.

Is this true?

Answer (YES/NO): NO